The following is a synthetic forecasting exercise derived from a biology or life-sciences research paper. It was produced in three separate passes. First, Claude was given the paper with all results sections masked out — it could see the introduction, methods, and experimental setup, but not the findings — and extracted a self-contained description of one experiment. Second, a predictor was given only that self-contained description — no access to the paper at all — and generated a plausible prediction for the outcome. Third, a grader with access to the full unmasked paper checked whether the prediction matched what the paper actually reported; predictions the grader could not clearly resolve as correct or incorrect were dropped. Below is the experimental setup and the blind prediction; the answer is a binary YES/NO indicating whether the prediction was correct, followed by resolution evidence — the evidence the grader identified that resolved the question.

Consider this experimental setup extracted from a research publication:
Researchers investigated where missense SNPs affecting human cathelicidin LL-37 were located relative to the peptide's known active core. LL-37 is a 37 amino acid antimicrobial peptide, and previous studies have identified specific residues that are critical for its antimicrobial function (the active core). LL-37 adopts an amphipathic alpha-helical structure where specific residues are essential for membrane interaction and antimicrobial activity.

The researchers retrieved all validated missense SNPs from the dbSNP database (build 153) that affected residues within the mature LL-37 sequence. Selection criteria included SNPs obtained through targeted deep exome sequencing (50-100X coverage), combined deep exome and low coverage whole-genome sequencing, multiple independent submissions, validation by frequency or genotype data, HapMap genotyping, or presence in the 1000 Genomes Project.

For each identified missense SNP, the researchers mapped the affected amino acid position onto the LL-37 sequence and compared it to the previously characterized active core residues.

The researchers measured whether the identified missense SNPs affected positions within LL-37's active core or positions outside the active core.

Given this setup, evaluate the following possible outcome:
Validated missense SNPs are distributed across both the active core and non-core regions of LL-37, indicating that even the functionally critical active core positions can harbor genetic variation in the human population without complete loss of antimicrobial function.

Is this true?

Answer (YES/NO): NO